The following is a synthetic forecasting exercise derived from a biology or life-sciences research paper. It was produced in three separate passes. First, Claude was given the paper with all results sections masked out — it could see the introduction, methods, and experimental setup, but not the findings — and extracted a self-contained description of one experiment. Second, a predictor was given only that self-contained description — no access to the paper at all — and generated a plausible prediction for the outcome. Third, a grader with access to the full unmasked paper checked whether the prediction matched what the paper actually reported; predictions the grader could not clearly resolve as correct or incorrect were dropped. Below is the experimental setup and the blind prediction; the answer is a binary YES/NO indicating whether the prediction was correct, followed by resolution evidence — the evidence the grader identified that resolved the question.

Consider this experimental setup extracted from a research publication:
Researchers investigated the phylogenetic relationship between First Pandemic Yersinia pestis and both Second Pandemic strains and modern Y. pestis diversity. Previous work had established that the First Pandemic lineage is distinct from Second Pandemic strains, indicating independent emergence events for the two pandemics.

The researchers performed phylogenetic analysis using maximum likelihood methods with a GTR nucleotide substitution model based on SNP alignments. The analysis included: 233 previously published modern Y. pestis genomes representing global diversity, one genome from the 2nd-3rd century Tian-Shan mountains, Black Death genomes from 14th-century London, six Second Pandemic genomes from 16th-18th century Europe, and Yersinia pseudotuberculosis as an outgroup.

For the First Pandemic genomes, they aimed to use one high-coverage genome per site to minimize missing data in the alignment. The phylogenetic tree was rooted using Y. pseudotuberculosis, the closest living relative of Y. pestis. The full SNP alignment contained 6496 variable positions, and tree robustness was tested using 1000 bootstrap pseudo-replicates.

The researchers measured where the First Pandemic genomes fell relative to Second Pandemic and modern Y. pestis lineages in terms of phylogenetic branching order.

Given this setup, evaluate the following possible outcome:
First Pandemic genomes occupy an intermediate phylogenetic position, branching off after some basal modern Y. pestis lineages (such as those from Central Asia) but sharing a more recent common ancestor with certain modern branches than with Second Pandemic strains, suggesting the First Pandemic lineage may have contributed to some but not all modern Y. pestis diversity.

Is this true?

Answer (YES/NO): NO